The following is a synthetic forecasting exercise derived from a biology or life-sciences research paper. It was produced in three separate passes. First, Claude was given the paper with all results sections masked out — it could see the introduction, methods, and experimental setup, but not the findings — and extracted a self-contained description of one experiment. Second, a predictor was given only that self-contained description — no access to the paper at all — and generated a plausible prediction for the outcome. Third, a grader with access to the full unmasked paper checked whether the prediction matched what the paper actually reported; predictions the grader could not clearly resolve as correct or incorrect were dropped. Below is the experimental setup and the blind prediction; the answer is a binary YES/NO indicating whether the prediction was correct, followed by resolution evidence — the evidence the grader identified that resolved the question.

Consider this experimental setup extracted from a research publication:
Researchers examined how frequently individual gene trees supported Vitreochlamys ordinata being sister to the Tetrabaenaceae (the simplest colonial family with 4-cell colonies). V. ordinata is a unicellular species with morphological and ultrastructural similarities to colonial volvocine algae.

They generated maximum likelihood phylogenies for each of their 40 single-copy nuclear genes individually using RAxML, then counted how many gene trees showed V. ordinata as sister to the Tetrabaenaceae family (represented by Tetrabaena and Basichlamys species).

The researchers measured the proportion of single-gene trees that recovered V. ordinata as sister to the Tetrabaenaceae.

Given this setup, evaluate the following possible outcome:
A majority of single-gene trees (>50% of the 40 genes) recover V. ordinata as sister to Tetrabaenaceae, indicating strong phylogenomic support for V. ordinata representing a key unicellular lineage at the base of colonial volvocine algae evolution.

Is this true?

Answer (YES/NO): NO